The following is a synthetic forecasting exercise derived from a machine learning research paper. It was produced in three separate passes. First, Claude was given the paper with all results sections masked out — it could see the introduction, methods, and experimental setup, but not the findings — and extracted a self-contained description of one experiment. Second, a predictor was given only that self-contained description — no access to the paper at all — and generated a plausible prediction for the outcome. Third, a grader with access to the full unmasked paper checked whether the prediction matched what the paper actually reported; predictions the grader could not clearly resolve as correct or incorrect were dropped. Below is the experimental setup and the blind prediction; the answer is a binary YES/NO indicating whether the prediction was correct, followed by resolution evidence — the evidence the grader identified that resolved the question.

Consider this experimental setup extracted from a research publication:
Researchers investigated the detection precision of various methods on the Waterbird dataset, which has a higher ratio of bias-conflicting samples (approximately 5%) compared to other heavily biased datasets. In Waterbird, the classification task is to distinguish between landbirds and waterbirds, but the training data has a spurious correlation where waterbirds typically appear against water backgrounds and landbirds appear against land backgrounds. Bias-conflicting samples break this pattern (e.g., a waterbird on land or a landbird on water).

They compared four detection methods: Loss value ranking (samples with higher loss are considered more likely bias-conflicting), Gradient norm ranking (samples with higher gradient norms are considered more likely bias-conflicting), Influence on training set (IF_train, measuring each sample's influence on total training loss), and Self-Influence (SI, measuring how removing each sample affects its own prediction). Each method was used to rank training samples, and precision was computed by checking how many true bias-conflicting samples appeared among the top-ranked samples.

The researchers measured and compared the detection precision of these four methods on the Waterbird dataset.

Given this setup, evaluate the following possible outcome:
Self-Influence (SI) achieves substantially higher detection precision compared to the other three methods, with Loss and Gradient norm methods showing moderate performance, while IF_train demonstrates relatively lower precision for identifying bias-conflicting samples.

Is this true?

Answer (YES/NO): NO